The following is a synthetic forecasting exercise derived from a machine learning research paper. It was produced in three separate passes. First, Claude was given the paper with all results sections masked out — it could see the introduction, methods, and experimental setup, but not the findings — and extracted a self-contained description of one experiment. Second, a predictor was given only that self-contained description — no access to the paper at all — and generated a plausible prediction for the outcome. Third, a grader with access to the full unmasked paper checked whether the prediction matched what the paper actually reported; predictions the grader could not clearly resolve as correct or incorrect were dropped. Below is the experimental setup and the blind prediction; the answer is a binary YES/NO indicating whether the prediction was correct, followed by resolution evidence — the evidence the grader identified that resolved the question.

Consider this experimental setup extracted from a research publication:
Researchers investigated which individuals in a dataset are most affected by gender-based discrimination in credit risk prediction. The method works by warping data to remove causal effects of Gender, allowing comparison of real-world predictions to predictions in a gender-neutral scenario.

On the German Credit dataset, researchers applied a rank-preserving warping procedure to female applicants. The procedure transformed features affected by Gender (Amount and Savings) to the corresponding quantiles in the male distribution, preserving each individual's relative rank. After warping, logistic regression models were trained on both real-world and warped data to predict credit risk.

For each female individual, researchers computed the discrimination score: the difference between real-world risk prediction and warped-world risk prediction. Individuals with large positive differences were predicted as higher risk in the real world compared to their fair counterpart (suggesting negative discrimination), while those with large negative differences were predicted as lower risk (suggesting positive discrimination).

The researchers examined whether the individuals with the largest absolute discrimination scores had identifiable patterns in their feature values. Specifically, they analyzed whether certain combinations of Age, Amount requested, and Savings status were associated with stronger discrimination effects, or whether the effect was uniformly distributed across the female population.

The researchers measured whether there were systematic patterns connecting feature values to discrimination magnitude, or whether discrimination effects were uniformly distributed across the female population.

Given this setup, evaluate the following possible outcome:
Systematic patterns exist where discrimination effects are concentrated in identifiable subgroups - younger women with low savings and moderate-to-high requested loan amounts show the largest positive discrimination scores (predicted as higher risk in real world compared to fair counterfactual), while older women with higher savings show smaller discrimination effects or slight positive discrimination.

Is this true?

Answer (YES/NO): NO